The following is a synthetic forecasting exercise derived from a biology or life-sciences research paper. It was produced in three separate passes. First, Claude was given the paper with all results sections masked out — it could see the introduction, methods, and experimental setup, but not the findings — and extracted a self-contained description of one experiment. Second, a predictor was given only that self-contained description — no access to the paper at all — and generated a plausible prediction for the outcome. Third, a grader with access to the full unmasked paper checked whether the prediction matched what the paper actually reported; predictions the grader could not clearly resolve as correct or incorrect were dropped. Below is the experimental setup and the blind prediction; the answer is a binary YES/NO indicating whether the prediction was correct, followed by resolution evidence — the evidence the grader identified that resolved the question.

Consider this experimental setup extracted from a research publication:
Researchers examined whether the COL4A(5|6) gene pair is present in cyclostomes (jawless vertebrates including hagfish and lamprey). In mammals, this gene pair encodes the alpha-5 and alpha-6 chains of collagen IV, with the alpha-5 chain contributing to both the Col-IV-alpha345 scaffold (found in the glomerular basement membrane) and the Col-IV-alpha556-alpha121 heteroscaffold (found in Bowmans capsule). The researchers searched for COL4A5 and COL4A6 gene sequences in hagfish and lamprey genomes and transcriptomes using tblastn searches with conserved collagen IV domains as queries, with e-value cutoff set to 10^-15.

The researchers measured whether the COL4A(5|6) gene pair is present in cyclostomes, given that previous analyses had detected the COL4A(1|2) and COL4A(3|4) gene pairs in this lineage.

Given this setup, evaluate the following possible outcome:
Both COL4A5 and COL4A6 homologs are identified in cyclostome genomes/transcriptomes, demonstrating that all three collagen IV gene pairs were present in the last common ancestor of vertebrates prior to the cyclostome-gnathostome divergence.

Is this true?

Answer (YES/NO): NO